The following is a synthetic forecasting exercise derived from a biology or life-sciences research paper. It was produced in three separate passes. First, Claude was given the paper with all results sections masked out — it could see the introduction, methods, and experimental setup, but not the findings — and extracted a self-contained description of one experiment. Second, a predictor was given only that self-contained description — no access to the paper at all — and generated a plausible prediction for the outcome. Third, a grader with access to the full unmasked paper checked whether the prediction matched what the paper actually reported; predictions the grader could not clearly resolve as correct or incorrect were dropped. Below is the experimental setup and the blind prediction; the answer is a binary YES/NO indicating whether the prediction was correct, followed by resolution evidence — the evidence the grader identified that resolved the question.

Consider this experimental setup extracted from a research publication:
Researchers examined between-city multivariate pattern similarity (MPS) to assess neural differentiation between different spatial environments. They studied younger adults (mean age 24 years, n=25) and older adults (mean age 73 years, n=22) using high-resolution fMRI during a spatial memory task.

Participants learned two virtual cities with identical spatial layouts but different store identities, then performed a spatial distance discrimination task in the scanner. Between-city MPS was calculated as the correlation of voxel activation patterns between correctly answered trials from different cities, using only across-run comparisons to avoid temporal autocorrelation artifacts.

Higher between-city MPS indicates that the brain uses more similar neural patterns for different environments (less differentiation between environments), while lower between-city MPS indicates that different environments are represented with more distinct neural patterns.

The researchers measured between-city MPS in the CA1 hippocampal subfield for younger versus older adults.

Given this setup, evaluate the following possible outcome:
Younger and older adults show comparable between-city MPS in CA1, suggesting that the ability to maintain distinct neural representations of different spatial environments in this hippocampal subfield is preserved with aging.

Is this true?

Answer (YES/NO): YES